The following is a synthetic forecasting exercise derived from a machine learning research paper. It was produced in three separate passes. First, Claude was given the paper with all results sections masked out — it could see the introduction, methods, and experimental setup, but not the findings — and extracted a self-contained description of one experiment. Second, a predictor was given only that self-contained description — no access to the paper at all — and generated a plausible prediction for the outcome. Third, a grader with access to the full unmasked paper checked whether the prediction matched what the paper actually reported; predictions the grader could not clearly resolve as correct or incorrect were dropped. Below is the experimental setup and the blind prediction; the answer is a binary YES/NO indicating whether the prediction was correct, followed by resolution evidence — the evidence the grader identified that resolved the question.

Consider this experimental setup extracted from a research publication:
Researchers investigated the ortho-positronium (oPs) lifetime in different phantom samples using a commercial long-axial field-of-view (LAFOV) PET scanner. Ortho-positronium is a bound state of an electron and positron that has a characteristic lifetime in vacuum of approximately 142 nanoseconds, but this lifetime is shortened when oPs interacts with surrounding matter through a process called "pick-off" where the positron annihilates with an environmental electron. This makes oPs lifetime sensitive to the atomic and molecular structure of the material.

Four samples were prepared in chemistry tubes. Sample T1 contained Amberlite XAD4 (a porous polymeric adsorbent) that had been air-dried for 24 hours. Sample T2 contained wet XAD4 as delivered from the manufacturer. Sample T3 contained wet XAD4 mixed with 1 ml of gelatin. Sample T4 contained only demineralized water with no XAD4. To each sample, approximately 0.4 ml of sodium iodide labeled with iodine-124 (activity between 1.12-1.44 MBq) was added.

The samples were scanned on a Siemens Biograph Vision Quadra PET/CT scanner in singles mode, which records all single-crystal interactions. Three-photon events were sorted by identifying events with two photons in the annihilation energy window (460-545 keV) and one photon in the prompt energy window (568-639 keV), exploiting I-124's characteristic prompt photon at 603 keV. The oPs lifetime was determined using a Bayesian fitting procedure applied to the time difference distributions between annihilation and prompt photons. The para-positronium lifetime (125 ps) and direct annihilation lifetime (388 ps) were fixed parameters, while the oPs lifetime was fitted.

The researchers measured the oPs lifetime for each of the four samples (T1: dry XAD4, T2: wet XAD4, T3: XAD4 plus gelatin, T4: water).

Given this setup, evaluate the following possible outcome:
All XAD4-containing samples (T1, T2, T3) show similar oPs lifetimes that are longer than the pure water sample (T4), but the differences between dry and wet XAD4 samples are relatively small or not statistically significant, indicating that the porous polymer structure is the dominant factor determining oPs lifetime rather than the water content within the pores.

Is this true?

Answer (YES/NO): NO